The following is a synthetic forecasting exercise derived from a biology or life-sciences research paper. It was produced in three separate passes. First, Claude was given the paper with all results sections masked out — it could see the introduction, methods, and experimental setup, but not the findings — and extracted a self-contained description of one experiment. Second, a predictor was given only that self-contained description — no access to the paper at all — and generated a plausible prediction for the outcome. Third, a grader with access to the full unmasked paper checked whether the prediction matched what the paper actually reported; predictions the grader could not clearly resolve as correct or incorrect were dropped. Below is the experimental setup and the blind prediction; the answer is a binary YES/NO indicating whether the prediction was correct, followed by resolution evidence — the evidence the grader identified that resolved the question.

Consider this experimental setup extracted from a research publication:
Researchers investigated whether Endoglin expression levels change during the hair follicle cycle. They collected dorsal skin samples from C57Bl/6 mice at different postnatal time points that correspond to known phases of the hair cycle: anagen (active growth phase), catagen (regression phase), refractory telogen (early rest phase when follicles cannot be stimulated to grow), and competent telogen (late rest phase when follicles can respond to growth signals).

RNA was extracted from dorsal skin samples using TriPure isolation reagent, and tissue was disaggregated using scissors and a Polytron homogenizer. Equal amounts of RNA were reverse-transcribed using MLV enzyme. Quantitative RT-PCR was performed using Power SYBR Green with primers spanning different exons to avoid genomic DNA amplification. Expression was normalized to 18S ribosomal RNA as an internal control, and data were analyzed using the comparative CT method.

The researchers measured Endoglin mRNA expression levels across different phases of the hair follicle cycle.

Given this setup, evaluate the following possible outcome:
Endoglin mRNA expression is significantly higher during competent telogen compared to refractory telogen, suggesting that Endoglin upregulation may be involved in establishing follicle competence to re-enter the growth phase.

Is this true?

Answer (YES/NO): YES